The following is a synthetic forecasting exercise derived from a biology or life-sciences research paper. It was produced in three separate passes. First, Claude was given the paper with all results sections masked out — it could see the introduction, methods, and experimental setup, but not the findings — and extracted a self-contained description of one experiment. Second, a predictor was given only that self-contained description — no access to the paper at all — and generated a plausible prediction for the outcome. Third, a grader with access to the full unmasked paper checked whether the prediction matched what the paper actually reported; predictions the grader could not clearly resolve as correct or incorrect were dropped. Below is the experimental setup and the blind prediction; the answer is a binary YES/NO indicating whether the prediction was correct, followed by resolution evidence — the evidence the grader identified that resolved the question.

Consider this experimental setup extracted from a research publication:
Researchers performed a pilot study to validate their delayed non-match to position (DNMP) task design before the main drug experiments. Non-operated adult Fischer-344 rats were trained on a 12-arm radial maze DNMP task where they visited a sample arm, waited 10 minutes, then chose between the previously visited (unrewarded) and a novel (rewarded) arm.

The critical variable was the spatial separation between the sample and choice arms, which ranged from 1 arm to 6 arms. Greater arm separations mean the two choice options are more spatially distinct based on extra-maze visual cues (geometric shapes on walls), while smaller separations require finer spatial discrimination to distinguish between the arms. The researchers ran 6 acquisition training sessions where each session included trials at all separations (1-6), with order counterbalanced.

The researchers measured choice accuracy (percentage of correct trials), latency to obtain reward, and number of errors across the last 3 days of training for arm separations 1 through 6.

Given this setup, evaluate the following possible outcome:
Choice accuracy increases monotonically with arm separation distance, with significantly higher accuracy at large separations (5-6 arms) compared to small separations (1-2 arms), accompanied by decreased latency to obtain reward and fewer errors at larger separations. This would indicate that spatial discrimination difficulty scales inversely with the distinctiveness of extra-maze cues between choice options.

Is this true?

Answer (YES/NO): NO